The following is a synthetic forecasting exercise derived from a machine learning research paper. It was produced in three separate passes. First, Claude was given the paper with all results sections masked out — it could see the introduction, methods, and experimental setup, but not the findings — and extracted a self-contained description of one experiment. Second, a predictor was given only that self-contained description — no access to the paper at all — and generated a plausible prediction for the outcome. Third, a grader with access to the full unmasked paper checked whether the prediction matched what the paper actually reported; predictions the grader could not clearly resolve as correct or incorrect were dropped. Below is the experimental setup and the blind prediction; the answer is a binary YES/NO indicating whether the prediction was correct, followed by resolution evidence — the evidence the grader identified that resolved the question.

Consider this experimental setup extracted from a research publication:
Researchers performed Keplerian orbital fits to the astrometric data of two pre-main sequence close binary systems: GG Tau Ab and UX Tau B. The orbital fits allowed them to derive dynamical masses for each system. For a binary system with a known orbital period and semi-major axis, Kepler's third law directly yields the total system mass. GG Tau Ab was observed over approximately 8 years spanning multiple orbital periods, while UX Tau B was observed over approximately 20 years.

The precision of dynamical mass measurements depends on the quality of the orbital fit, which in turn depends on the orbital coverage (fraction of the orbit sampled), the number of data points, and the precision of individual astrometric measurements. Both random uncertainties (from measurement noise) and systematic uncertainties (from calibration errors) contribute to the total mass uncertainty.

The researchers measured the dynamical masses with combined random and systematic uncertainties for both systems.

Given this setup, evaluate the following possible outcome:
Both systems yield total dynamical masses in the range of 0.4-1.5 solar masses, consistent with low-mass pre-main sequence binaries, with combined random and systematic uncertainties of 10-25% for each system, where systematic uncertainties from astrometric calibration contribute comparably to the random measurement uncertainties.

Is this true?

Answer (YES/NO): NO